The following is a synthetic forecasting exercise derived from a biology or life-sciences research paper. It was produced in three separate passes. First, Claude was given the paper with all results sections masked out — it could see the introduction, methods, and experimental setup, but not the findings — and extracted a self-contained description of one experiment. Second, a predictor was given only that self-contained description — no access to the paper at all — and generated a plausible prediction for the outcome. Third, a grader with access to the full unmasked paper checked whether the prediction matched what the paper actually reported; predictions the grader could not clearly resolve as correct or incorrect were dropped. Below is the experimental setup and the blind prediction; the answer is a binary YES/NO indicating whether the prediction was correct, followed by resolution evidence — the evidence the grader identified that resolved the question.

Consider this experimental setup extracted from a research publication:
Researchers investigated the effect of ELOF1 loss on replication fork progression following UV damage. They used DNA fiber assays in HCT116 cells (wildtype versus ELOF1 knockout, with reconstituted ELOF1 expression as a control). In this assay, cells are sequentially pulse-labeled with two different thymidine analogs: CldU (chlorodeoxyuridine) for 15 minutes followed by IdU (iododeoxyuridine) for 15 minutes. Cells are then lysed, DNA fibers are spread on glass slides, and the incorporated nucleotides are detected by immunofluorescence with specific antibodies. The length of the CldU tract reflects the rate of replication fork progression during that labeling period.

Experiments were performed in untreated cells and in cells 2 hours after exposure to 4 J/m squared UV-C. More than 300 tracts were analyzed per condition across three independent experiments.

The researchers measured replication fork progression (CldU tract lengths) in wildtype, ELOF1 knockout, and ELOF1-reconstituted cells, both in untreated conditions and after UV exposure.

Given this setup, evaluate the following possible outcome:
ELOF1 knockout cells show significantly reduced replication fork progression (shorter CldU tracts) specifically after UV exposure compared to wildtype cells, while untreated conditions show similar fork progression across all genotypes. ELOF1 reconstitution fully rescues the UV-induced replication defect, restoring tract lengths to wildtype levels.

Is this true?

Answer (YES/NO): YES